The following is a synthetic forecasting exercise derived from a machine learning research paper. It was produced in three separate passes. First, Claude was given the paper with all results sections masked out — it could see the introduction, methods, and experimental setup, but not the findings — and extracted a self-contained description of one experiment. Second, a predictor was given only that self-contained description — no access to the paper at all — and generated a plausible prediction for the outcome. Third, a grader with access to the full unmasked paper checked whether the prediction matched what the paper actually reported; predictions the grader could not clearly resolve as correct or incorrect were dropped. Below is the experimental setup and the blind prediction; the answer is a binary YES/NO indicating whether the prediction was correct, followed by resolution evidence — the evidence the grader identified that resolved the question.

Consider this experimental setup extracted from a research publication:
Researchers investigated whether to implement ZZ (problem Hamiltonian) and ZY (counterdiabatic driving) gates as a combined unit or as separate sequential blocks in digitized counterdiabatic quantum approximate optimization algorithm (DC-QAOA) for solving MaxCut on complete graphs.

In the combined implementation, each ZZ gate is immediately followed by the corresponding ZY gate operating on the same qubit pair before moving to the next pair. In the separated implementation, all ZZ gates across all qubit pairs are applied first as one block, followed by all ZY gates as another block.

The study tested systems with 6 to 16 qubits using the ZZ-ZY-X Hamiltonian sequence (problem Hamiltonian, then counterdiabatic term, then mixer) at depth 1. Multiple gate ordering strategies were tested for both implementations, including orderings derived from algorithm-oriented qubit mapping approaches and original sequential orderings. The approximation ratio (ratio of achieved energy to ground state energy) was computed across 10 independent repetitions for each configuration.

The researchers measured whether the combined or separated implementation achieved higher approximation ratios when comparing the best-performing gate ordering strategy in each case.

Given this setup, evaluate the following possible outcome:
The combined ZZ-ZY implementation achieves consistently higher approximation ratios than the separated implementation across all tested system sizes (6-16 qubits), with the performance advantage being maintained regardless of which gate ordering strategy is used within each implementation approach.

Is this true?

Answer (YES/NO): NO